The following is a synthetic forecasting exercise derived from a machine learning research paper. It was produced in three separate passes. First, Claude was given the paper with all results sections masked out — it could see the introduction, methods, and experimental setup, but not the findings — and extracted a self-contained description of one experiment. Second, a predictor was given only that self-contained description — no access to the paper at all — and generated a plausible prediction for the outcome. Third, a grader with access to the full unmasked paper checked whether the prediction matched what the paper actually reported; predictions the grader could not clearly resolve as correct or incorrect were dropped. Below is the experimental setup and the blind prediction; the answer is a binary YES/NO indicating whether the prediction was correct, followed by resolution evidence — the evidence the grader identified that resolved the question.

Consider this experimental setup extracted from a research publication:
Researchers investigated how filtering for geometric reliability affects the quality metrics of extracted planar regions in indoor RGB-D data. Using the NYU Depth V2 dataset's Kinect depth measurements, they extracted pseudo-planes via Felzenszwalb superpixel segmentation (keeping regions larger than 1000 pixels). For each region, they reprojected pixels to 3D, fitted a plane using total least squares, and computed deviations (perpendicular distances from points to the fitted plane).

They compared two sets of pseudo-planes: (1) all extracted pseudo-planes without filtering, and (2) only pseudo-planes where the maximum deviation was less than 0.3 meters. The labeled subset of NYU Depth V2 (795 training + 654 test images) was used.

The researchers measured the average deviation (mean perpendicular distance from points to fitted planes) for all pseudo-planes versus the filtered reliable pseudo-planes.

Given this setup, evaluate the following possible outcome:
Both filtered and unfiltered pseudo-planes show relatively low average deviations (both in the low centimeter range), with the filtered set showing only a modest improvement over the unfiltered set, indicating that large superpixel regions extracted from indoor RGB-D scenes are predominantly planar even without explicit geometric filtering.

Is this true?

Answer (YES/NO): YES